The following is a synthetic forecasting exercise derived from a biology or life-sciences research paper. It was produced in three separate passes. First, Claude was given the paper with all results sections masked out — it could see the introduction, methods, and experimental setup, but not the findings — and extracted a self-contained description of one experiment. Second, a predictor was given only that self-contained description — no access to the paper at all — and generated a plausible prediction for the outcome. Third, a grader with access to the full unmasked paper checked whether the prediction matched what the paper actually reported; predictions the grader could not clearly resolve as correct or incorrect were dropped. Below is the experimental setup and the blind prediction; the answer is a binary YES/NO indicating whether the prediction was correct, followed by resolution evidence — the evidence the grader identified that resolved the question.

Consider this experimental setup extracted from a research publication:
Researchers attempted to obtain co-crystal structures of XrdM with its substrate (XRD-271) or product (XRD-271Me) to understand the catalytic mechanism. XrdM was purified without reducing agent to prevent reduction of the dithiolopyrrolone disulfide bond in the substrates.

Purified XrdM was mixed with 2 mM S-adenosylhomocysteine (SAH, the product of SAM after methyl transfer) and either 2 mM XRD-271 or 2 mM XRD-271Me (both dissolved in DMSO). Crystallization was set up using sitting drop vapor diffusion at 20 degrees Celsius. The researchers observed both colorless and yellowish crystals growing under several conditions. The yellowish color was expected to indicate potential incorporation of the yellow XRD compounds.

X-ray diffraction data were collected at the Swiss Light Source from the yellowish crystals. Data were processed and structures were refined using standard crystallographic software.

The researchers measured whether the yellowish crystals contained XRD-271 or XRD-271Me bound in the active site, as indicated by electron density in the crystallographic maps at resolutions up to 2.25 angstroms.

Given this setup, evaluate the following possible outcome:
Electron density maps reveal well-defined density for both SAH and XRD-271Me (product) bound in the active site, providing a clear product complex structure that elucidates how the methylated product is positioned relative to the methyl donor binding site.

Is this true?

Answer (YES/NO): NO